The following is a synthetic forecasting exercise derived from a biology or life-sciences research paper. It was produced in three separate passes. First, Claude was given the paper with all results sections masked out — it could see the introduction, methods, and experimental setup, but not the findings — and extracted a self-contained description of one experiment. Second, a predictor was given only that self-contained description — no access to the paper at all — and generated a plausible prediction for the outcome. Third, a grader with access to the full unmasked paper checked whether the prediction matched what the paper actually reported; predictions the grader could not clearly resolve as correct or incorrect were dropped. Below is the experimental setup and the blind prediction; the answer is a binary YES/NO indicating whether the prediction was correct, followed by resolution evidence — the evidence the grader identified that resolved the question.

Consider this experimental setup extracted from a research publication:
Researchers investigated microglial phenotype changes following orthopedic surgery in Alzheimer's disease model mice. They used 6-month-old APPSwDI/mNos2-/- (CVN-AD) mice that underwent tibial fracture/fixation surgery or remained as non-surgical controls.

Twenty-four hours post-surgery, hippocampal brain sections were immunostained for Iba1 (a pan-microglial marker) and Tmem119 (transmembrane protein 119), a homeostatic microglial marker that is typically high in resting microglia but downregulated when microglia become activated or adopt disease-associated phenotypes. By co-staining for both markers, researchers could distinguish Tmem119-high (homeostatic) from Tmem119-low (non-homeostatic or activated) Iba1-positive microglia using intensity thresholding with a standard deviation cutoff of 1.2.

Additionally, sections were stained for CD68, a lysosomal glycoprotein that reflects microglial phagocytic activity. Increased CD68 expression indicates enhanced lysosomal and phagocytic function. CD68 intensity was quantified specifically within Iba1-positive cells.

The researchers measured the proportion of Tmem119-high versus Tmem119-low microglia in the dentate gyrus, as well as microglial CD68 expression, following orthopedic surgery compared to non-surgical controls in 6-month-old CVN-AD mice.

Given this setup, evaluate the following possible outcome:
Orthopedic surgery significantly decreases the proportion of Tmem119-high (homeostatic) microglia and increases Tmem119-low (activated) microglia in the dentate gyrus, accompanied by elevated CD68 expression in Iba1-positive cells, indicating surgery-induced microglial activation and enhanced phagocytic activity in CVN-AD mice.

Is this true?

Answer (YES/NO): NO